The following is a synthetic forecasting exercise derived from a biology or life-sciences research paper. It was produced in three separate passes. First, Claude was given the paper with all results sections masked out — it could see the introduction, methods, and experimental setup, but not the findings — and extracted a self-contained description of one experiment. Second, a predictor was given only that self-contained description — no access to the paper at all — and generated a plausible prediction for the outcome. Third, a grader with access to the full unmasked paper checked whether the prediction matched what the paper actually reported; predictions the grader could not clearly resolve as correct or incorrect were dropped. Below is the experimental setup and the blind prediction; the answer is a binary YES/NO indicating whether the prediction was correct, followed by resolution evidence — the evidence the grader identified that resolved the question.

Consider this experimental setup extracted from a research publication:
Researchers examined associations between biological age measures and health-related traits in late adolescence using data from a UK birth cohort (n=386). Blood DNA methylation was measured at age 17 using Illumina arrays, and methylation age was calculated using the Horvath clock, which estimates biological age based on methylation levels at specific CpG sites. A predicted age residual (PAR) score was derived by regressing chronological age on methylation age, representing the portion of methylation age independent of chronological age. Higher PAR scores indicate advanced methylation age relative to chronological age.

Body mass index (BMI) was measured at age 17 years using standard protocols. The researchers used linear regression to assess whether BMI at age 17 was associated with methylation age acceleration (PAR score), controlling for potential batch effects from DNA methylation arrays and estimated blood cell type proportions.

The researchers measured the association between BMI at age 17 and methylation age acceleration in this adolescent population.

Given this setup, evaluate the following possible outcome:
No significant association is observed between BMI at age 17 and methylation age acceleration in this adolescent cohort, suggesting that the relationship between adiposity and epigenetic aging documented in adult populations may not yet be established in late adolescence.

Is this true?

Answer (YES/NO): NO